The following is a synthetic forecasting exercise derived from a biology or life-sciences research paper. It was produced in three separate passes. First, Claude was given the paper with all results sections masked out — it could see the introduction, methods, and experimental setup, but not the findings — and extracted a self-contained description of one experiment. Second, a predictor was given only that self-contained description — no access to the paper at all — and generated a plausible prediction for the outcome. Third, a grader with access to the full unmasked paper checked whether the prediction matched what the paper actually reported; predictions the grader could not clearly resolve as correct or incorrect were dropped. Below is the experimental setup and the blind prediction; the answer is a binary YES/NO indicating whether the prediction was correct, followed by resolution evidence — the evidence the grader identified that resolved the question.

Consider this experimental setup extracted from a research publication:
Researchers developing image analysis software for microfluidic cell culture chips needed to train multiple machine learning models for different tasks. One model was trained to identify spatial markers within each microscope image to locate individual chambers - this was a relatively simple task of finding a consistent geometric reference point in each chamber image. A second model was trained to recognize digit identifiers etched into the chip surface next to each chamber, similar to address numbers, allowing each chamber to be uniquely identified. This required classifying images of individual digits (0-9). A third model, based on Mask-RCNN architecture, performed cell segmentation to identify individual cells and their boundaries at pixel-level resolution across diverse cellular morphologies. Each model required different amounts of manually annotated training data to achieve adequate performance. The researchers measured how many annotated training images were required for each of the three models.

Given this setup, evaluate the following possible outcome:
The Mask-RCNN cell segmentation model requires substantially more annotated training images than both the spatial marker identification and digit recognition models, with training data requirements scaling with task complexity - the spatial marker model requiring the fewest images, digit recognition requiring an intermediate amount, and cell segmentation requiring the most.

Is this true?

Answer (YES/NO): NO